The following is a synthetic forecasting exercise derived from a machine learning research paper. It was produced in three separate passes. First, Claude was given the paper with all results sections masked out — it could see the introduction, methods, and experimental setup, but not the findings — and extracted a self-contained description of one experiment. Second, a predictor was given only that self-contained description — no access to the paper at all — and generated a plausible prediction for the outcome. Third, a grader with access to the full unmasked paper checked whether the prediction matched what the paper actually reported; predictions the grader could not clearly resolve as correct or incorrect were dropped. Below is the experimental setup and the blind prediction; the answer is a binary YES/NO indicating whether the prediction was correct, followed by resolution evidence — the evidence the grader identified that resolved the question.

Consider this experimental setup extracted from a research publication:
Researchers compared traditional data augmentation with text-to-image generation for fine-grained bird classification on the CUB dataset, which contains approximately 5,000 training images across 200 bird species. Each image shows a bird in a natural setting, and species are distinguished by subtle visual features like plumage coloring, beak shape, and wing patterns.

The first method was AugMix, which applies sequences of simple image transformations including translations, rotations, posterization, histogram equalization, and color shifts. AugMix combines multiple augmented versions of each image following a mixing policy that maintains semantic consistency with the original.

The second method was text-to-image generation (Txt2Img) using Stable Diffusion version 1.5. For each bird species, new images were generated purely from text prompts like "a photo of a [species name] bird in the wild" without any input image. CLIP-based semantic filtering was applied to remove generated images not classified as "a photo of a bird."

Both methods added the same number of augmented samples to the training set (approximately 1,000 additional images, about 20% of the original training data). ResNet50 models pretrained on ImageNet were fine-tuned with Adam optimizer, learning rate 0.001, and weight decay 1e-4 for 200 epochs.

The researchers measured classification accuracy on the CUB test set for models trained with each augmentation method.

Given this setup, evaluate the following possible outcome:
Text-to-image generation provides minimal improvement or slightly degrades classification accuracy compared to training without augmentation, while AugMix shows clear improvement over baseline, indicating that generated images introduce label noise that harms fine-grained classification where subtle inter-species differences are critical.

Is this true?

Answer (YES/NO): NO